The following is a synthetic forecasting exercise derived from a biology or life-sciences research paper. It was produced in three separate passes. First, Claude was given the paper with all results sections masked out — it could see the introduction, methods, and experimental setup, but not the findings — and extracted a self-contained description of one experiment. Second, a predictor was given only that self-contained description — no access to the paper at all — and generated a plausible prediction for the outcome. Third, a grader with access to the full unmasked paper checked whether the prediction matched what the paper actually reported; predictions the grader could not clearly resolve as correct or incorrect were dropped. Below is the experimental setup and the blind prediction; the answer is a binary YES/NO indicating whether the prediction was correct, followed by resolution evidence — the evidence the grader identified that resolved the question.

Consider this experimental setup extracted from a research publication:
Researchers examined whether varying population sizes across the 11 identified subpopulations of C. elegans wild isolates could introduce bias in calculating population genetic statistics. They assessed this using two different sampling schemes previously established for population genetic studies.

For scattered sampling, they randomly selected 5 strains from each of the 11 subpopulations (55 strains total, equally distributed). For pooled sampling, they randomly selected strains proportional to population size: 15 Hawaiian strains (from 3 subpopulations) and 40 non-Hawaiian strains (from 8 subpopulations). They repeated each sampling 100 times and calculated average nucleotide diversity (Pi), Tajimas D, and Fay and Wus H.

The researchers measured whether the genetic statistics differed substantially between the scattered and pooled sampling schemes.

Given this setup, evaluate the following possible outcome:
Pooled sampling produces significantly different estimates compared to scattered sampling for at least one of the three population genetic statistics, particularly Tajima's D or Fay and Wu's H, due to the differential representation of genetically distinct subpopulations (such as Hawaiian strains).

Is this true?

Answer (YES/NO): NO